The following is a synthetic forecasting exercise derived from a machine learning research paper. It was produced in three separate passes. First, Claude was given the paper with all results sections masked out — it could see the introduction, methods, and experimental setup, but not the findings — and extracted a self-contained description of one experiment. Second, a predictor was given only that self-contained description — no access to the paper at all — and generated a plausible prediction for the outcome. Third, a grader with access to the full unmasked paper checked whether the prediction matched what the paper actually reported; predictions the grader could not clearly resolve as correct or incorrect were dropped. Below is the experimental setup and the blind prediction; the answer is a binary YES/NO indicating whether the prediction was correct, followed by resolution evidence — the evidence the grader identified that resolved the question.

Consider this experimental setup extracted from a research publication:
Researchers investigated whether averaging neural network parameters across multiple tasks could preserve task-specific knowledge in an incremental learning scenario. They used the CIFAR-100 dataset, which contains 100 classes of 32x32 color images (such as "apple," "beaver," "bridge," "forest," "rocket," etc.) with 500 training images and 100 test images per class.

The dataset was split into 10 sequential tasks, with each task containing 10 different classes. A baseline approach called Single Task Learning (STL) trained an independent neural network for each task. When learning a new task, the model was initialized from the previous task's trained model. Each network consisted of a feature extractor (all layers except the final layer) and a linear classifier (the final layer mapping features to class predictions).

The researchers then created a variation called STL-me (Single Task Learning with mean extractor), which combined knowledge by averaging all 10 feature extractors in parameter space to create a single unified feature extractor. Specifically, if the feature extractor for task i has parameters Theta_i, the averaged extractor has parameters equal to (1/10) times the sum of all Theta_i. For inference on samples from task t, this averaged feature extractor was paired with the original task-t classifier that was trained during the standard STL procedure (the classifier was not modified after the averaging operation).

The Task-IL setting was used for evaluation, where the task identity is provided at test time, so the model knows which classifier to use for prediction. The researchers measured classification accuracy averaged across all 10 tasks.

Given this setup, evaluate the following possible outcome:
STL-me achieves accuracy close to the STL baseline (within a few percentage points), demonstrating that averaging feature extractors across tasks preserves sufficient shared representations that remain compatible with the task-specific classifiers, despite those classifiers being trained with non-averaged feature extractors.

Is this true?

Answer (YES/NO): NO